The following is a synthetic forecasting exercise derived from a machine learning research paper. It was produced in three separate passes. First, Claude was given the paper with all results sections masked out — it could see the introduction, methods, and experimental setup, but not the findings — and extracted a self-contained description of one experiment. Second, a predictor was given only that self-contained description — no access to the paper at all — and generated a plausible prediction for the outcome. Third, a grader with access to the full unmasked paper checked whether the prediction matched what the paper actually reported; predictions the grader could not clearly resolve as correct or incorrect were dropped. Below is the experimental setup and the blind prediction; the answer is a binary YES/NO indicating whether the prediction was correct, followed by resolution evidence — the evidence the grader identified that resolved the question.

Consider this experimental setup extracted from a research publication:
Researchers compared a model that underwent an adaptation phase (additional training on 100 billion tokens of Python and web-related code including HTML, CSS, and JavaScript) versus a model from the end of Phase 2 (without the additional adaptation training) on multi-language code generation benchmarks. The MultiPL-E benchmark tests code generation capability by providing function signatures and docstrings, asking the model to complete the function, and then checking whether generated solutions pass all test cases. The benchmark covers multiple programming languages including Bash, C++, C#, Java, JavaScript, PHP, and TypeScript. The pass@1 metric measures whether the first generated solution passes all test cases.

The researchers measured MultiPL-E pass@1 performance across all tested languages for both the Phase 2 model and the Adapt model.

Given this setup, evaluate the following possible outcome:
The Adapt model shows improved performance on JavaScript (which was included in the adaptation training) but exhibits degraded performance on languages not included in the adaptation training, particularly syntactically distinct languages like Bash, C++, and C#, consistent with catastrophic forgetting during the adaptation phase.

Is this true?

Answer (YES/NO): NO